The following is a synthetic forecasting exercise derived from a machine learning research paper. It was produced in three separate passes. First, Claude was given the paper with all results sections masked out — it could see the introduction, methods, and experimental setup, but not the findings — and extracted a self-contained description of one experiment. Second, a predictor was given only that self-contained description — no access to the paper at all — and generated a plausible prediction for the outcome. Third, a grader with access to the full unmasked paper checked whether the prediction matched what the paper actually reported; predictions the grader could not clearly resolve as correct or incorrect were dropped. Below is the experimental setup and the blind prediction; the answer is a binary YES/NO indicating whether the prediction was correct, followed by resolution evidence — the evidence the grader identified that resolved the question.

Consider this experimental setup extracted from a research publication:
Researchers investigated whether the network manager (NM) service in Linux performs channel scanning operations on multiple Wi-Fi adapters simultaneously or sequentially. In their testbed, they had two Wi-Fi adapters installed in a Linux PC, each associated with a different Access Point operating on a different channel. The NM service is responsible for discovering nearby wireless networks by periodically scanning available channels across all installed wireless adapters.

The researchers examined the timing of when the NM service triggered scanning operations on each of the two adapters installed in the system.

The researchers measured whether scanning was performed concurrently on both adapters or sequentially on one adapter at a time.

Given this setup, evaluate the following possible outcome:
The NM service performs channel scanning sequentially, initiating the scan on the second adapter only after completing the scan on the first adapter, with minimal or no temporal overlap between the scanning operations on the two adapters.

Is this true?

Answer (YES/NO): NO